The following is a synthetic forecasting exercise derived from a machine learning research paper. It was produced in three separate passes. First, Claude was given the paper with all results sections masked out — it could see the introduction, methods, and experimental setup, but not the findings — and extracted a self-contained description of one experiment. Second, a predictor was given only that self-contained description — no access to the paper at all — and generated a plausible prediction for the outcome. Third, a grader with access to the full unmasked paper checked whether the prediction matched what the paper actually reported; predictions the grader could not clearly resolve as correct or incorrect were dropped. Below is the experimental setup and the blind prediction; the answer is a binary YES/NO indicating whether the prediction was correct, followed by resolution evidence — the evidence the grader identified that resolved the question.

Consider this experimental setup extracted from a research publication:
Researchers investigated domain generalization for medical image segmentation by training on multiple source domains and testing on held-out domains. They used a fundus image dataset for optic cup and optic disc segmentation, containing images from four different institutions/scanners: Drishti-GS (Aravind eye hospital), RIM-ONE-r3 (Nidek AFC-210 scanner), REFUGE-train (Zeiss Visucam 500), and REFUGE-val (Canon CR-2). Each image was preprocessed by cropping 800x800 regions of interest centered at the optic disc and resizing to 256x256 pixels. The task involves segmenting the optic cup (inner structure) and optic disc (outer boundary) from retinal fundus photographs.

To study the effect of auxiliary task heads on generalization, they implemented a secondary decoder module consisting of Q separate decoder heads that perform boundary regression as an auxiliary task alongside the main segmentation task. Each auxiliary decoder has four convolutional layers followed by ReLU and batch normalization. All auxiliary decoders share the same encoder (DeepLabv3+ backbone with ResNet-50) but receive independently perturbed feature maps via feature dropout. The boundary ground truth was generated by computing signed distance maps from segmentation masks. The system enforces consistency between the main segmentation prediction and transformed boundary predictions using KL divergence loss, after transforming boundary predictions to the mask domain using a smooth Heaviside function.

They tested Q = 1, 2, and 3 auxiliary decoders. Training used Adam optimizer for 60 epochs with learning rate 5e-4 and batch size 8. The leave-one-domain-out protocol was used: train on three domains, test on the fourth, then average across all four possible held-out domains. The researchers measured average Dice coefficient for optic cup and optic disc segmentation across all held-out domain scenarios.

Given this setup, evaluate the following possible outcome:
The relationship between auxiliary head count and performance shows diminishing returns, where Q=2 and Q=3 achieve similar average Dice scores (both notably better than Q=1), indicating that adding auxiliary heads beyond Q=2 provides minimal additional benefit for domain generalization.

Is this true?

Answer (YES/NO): NO